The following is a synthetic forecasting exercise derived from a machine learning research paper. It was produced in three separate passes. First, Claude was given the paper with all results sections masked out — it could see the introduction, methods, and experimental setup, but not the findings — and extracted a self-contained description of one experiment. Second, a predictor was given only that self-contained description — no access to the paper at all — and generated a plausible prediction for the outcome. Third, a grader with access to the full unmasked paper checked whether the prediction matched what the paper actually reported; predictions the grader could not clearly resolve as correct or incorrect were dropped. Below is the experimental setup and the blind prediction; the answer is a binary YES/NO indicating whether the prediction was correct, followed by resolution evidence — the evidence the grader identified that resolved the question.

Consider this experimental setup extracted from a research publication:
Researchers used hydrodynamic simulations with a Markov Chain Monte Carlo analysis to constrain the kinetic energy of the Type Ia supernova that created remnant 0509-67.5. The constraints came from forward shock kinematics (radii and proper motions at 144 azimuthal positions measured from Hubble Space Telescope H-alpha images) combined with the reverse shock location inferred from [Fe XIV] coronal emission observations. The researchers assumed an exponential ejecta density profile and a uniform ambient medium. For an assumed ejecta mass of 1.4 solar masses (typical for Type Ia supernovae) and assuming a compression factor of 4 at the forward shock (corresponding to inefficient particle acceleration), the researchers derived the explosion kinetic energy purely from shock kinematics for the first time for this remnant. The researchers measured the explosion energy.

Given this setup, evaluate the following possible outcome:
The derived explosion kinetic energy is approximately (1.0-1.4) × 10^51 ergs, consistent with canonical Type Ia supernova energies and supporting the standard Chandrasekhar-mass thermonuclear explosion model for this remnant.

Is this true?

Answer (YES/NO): NO